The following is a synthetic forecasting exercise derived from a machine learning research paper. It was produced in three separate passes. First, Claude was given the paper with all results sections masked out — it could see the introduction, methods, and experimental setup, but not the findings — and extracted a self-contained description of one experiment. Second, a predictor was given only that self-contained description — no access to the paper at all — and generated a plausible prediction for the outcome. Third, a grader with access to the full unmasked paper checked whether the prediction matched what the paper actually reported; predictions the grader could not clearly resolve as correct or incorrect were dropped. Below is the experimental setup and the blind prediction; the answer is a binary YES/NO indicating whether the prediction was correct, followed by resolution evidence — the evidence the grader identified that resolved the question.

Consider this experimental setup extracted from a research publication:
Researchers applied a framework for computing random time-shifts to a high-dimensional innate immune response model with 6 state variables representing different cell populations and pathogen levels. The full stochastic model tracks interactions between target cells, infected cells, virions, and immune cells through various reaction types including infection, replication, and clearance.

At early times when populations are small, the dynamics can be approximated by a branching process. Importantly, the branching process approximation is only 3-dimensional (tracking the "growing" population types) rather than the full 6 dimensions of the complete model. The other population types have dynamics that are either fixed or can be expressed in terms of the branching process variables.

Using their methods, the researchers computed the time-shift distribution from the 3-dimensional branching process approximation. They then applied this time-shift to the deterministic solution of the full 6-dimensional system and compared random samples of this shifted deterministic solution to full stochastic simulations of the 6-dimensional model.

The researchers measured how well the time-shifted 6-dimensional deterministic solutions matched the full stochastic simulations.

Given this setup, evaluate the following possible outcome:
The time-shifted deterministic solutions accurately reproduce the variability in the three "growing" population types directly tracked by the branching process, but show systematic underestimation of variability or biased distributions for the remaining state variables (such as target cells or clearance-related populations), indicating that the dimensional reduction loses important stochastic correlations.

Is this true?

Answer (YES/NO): NO